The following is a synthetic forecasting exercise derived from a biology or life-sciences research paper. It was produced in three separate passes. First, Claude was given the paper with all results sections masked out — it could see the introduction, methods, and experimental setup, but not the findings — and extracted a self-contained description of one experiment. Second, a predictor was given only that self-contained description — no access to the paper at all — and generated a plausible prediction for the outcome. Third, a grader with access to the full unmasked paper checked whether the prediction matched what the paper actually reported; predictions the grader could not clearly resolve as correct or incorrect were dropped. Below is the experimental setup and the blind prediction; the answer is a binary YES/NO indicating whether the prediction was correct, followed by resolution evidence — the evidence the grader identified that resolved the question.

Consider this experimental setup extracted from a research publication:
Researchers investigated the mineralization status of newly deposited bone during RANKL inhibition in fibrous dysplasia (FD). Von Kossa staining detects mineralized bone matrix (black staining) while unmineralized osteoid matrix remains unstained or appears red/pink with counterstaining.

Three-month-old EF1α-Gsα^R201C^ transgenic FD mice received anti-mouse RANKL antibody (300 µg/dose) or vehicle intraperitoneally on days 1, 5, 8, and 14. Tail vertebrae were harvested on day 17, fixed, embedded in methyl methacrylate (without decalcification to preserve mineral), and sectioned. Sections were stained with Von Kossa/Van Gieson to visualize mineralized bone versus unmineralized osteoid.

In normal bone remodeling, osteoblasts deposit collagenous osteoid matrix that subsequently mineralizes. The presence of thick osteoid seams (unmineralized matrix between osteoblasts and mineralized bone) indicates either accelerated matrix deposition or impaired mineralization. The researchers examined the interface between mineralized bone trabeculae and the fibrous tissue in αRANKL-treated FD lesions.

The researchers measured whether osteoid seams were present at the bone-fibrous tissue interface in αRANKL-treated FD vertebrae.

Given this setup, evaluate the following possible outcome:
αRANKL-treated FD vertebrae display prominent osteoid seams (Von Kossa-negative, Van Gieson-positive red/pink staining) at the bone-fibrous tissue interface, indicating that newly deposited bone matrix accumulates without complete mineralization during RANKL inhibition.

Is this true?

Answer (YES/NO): YES